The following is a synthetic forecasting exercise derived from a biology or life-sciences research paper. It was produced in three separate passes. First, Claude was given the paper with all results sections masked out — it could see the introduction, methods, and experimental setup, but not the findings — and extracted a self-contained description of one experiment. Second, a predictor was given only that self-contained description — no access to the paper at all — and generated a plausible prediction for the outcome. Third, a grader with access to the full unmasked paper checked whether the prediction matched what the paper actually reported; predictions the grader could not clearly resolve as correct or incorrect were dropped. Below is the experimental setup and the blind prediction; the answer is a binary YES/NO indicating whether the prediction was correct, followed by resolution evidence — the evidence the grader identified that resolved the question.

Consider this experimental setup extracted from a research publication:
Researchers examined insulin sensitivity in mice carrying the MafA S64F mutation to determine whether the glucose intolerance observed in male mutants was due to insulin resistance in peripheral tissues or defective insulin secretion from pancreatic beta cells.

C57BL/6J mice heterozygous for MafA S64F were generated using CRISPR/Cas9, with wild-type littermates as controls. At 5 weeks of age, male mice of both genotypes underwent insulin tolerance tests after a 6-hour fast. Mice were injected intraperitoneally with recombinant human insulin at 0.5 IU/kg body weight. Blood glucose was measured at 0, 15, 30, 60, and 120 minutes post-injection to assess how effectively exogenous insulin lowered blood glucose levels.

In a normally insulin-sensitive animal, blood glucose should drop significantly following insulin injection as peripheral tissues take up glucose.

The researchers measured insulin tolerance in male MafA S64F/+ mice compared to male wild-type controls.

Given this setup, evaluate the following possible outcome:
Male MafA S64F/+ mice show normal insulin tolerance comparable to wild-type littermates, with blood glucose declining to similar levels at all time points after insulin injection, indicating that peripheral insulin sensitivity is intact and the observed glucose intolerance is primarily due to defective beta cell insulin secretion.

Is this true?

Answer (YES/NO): YES